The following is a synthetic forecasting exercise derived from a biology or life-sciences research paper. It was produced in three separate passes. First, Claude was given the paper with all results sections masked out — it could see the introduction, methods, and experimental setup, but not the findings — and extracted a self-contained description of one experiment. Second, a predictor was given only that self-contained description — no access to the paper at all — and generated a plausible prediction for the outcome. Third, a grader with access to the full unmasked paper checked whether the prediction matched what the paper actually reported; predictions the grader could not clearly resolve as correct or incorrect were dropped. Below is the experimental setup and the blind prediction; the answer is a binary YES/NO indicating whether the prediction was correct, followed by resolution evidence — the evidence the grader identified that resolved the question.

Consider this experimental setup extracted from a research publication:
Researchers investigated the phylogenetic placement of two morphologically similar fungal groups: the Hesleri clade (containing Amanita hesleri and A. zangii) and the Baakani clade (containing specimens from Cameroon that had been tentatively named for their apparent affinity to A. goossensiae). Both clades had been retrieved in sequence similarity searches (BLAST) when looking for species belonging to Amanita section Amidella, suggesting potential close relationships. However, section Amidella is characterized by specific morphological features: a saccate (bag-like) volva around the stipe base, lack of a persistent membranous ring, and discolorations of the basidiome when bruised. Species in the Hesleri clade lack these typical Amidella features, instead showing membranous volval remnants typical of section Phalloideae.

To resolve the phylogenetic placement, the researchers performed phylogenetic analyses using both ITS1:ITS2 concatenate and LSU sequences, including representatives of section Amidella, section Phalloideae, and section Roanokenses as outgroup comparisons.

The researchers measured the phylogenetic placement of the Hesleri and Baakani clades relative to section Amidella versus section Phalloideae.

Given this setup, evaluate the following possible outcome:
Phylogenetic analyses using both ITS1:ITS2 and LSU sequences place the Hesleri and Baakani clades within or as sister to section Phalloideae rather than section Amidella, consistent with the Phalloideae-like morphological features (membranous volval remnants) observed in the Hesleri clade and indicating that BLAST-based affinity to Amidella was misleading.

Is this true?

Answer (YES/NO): NO